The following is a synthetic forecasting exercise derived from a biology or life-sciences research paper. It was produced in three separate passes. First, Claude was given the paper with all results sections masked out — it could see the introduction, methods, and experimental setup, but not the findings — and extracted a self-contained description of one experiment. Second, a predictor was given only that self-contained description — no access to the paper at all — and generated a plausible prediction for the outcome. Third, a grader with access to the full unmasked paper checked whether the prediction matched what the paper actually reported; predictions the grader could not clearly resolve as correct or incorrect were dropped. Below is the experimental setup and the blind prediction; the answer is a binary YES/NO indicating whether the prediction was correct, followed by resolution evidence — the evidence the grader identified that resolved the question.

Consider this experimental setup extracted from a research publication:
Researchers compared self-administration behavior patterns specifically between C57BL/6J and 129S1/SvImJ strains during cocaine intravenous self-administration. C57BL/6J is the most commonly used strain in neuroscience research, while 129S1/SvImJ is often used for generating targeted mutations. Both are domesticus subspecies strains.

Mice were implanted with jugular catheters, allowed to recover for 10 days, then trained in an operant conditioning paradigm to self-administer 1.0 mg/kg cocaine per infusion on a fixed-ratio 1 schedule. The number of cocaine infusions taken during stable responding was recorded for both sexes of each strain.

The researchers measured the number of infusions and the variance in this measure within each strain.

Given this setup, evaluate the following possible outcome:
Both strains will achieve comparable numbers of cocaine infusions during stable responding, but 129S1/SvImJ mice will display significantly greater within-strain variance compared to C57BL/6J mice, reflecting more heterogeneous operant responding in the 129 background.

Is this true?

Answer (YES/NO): NO